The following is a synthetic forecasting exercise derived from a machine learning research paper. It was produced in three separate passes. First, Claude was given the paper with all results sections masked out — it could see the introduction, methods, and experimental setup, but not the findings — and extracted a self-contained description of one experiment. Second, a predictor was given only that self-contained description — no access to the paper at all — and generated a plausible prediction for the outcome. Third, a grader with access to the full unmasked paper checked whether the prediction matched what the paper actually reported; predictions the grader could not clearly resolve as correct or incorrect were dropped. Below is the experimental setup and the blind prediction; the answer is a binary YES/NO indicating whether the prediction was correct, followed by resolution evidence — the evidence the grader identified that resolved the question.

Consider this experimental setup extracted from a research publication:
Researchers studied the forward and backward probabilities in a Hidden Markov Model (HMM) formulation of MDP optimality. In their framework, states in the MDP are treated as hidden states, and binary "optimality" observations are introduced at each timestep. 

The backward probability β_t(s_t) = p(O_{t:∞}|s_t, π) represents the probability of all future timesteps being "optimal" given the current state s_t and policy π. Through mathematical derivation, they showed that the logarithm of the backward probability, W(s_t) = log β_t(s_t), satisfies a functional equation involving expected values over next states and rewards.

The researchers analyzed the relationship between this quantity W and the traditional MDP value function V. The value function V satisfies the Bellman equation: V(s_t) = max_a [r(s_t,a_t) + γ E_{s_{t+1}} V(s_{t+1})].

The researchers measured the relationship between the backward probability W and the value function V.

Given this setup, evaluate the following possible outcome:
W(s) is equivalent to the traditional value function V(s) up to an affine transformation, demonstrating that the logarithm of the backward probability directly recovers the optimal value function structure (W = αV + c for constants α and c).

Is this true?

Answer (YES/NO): NO